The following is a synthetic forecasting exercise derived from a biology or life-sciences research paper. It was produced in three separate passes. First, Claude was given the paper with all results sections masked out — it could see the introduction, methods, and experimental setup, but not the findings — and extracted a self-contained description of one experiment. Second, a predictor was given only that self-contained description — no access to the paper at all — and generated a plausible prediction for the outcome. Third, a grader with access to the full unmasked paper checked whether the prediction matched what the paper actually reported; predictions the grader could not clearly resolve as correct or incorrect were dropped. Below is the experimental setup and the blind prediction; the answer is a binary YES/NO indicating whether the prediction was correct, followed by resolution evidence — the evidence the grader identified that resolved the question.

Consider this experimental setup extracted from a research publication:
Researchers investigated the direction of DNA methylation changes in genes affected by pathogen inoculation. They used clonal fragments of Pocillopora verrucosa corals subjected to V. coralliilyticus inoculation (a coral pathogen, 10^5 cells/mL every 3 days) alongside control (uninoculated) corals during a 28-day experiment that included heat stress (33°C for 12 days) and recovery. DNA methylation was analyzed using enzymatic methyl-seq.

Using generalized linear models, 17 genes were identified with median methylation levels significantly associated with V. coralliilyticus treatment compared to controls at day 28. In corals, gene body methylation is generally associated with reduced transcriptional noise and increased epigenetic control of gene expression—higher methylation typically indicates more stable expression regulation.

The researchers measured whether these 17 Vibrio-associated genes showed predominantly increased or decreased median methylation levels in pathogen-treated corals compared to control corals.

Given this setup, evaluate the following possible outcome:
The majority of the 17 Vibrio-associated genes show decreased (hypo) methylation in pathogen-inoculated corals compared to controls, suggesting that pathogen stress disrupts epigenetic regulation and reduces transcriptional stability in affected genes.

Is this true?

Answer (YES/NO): YES